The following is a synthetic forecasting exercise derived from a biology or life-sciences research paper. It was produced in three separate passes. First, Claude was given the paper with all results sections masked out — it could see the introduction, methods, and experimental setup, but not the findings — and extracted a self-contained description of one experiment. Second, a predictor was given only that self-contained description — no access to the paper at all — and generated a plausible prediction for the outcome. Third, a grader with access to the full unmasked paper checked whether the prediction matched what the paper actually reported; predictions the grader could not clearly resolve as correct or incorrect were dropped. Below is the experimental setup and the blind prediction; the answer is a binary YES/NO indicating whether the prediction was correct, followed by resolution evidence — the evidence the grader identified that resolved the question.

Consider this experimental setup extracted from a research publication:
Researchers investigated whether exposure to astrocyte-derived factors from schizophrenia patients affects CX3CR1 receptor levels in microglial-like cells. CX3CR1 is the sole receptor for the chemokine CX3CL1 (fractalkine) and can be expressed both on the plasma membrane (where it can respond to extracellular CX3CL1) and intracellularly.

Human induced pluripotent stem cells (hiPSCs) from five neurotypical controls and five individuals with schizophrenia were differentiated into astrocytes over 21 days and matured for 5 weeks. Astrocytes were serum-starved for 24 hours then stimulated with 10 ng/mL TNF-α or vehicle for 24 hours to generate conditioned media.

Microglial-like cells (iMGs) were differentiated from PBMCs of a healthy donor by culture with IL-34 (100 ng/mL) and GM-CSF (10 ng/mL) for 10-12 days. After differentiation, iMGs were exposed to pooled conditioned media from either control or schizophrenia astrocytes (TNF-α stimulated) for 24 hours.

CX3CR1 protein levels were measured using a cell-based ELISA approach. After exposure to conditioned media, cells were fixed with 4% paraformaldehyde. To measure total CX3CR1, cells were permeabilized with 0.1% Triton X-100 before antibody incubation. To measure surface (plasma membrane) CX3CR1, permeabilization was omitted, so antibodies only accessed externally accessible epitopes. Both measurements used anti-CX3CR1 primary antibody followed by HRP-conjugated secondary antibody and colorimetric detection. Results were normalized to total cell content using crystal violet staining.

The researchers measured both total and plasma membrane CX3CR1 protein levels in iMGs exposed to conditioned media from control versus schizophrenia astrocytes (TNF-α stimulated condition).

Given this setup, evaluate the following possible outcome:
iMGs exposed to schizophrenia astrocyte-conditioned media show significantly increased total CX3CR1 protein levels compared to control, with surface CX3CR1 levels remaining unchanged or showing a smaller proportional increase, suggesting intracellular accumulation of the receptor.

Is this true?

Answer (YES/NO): NO